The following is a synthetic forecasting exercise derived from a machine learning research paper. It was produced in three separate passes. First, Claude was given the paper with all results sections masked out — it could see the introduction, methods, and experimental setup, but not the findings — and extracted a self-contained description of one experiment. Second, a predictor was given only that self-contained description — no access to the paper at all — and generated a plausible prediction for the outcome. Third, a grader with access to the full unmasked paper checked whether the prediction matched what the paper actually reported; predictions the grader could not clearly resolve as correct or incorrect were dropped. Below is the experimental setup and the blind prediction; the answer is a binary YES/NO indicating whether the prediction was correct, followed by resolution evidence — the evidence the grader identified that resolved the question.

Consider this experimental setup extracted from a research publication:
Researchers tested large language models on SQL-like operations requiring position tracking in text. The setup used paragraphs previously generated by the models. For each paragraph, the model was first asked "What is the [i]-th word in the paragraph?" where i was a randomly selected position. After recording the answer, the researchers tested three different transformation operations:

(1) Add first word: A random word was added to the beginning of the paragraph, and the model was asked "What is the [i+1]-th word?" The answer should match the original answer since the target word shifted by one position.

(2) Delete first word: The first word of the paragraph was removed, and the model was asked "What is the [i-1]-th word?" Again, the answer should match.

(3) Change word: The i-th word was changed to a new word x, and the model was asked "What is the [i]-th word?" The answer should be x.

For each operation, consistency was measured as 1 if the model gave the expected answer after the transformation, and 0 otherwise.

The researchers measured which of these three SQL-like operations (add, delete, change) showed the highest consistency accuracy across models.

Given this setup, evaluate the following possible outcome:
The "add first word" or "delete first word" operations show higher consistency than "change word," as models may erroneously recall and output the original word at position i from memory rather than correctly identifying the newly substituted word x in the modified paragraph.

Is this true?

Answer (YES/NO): YES